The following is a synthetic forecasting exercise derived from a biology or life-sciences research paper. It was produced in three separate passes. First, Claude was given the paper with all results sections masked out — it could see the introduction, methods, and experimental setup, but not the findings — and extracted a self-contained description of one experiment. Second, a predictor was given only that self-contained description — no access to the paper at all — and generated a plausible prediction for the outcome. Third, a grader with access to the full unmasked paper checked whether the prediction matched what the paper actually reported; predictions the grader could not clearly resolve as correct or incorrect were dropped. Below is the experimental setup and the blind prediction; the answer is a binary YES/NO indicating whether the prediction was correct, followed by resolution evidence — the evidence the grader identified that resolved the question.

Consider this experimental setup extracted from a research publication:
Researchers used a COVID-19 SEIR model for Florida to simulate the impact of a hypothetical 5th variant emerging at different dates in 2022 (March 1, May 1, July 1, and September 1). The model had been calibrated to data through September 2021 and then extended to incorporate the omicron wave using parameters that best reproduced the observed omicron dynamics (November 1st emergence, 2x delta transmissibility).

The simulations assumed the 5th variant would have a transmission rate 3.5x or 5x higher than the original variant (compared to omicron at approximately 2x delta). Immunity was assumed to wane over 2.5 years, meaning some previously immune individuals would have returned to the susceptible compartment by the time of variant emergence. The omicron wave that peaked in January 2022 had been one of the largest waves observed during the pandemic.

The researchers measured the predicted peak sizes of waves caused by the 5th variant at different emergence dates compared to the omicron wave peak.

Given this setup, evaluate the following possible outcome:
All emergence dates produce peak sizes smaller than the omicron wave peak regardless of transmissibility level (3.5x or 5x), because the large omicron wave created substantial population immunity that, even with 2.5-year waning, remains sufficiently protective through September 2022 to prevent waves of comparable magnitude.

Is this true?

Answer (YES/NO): YES